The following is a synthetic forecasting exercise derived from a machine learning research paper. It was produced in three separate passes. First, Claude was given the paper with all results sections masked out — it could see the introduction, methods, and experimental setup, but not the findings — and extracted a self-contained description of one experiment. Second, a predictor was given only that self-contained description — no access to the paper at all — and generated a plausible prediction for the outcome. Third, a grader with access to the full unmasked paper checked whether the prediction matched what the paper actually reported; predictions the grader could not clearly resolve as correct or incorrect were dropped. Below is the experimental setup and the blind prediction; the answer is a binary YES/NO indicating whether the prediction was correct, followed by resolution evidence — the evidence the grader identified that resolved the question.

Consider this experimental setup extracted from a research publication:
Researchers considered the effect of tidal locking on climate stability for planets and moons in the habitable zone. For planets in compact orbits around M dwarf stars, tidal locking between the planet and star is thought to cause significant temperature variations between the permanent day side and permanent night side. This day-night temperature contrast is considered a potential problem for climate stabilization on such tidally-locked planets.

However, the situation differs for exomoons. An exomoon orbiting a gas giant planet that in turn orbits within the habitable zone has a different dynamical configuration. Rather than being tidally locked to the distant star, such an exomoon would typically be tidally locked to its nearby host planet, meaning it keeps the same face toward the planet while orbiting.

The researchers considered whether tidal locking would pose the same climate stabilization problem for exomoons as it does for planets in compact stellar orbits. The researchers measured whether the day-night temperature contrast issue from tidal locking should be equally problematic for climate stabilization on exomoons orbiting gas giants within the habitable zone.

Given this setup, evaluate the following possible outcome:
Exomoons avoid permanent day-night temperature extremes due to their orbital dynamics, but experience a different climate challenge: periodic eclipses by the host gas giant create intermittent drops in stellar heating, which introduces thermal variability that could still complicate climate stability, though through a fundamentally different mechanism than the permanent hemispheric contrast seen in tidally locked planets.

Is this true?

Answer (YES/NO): NO